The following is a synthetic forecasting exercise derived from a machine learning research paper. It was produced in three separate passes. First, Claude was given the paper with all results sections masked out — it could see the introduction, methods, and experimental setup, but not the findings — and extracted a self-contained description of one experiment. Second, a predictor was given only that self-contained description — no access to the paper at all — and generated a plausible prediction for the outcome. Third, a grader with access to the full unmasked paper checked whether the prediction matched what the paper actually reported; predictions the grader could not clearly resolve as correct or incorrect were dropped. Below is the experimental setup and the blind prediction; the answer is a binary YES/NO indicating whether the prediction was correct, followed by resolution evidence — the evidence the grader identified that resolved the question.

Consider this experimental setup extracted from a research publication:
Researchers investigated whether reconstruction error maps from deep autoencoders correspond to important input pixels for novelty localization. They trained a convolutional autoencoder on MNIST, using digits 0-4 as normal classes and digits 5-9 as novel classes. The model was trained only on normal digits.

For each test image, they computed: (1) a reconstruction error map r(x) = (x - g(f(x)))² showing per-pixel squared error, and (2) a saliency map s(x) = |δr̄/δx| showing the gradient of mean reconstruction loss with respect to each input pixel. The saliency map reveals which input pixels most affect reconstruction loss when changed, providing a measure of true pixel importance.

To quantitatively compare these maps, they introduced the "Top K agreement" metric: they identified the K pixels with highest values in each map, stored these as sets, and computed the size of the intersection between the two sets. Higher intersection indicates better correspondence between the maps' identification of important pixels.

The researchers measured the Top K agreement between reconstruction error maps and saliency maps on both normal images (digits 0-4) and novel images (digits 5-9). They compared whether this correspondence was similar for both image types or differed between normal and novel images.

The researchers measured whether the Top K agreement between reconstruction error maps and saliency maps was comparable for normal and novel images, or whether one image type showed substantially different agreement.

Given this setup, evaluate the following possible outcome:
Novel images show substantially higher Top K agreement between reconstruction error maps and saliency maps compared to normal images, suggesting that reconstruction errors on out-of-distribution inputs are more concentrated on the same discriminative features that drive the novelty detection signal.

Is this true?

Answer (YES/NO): NO